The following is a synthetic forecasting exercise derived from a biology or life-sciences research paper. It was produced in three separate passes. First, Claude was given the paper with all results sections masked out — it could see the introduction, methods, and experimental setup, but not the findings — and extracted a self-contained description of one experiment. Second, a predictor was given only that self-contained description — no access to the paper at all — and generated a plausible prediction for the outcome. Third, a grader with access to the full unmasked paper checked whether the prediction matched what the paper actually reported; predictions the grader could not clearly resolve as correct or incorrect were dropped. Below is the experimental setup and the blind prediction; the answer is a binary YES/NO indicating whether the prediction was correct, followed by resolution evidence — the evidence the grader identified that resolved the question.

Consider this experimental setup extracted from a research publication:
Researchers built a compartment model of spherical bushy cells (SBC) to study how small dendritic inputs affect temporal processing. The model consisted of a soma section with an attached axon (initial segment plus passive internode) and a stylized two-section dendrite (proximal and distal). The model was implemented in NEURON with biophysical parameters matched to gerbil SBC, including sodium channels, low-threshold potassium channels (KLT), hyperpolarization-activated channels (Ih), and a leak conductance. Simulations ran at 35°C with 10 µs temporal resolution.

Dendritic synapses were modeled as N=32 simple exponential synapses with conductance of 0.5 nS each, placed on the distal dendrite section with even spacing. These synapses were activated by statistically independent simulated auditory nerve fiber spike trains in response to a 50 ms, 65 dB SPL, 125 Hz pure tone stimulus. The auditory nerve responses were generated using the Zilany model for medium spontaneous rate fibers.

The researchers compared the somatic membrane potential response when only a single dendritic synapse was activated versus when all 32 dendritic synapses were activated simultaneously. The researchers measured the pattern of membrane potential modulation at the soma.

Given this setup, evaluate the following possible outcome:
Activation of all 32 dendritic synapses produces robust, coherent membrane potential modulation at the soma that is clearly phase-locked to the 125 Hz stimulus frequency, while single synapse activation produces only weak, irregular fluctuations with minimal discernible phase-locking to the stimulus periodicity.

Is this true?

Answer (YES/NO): NO